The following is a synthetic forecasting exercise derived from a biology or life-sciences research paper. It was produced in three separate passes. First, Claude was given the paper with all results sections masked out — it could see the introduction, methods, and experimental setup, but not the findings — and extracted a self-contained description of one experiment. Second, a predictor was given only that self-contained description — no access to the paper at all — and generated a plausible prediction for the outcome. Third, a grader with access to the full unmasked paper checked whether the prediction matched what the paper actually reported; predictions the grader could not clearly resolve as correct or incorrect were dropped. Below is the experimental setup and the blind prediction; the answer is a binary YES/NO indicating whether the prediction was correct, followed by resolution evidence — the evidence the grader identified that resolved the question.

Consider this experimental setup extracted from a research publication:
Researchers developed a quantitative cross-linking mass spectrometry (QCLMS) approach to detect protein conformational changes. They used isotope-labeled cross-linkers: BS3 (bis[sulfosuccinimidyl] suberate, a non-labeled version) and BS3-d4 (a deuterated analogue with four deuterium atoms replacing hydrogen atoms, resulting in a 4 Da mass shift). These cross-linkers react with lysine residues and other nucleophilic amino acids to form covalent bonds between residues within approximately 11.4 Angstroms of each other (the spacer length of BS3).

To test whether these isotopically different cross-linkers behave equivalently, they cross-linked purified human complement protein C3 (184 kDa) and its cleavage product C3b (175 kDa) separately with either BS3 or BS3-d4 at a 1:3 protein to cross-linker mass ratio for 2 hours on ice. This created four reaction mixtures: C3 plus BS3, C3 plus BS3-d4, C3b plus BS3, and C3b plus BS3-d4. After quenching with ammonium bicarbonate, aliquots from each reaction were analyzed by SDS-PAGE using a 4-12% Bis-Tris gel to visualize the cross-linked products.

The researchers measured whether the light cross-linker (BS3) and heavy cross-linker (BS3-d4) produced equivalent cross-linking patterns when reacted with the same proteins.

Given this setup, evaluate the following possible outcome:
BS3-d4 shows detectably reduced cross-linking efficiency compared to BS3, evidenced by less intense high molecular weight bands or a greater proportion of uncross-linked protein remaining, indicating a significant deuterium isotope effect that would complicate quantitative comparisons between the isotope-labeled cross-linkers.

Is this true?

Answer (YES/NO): NO